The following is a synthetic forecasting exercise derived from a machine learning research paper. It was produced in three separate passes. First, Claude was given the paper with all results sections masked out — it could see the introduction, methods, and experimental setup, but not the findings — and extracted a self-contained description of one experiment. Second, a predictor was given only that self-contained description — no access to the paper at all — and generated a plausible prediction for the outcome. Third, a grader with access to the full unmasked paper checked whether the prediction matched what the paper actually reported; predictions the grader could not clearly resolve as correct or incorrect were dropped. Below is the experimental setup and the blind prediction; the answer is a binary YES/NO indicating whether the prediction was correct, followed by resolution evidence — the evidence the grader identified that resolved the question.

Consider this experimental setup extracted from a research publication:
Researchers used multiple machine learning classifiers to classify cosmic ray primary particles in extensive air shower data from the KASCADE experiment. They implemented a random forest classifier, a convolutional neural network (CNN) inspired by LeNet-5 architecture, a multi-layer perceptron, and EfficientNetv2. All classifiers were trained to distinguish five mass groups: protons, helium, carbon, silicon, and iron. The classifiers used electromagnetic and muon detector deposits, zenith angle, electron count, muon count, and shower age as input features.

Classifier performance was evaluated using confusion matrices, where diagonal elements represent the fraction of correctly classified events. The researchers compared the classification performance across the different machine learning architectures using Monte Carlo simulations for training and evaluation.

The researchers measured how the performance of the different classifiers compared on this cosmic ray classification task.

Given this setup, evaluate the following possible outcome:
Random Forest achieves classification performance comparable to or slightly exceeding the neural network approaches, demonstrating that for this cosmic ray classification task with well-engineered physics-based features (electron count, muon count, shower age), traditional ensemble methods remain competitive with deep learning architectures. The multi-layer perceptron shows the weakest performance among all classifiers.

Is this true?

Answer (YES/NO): NO